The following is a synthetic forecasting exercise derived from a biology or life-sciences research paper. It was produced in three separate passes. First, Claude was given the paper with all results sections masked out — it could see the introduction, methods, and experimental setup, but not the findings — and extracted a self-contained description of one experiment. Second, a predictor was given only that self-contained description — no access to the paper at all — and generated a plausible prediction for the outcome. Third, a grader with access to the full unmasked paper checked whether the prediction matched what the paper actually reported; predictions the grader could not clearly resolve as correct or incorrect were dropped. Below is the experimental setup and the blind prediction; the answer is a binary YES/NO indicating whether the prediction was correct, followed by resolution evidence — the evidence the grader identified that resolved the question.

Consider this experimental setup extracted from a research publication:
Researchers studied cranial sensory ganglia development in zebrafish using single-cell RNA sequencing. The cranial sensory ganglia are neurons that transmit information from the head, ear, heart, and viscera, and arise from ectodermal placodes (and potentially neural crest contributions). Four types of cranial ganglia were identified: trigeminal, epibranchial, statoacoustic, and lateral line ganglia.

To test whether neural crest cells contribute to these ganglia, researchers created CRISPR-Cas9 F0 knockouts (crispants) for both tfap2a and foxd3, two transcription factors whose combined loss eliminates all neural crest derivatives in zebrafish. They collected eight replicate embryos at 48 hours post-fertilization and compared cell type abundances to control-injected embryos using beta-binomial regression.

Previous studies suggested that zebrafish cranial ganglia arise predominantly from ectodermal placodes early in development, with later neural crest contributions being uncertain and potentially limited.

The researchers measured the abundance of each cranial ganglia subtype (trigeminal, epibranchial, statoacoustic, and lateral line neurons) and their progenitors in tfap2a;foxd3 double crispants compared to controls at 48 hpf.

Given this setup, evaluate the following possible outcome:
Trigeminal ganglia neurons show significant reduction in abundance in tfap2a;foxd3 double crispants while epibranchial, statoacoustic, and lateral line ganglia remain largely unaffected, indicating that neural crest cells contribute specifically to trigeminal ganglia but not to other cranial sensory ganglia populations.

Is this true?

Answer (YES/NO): NO